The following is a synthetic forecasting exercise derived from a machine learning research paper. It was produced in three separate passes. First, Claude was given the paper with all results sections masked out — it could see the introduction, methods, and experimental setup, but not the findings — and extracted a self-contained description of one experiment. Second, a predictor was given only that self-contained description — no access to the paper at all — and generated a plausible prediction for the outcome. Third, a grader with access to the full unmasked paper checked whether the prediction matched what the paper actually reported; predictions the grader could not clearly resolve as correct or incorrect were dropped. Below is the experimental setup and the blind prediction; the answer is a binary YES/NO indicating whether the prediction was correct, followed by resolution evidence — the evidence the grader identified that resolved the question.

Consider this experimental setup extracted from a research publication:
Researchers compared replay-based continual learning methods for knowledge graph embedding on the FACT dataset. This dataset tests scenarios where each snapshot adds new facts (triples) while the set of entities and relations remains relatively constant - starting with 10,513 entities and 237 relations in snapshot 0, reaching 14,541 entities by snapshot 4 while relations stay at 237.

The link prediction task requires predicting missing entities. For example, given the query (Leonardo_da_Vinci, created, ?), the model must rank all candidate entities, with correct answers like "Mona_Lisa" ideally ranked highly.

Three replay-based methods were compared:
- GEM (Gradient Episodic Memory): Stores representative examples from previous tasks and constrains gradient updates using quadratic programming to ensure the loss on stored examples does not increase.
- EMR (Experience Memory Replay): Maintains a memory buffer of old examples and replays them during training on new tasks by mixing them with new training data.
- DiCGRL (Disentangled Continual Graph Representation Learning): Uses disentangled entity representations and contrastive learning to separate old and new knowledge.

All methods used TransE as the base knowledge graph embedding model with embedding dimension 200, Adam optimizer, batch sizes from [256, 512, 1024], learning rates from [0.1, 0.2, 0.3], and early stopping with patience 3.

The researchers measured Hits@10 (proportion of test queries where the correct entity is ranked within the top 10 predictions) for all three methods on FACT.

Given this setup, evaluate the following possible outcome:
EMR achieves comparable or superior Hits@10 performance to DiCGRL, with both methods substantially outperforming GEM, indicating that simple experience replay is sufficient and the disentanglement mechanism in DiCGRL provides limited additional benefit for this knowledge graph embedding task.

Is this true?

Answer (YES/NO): NO